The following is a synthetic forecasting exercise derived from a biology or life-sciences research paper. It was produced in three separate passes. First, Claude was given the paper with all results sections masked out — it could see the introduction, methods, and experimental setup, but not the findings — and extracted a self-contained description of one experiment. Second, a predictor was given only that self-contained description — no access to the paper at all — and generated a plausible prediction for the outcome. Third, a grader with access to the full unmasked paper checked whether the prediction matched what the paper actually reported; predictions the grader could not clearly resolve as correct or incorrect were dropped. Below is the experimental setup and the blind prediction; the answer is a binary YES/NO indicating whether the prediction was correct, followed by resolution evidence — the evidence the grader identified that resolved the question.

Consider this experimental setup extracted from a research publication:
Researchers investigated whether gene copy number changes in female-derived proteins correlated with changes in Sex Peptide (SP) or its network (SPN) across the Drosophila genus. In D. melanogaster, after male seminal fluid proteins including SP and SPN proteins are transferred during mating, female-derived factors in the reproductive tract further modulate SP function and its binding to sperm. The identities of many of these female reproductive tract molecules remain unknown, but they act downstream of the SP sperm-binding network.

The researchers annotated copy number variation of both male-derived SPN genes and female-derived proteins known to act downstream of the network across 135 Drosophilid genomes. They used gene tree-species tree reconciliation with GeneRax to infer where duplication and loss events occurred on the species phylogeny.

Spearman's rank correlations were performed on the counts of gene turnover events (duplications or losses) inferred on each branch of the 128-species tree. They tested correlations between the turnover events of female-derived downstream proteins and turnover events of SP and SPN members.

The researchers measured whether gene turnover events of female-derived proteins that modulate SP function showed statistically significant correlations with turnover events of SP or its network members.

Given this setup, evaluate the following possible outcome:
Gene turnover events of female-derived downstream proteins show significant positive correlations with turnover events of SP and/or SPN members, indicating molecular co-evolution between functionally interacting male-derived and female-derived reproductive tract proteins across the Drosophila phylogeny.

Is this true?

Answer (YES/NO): NO